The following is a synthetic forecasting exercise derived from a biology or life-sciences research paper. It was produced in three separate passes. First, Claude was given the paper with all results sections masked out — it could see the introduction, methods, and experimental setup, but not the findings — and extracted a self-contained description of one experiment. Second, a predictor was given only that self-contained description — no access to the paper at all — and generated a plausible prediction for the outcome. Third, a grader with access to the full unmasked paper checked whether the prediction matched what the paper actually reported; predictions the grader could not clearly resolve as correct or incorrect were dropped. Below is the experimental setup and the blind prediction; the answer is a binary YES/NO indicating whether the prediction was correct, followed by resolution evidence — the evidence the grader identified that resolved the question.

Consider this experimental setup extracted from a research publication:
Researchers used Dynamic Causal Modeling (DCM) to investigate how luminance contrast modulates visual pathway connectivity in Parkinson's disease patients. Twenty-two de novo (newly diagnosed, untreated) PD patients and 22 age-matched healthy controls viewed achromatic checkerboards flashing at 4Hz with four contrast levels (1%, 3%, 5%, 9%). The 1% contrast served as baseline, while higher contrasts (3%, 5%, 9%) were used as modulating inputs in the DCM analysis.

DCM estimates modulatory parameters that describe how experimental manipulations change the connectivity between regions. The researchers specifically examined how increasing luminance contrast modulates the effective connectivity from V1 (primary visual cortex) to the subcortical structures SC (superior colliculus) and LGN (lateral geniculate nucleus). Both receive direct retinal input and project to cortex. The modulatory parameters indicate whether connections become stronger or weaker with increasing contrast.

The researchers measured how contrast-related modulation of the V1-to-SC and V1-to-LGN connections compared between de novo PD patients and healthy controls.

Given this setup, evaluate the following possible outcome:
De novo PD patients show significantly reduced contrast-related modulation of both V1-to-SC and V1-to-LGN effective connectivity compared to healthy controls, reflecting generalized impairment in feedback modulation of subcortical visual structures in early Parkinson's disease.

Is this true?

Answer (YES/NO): NO